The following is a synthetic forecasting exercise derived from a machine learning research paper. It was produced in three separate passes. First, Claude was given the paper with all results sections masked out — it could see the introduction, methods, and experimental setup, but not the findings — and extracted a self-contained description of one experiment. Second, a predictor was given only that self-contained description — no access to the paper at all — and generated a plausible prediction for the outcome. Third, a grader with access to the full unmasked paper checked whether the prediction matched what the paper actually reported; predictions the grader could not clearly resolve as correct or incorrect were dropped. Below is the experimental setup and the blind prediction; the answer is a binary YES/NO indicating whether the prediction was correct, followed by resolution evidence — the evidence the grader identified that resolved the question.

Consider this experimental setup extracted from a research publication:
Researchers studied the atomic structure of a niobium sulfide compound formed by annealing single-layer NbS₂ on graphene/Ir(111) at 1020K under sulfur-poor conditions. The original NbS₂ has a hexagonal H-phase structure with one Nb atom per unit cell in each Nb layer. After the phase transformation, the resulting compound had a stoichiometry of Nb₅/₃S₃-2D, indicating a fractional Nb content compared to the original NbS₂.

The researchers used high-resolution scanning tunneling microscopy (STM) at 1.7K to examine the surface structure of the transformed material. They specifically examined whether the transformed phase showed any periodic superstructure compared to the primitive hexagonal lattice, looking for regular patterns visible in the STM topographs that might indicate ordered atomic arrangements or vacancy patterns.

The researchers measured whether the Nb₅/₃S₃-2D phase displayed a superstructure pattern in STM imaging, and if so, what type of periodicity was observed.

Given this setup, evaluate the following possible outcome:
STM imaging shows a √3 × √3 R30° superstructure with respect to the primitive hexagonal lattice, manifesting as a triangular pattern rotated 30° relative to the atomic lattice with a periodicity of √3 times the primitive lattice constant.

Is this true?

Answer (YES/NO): YES